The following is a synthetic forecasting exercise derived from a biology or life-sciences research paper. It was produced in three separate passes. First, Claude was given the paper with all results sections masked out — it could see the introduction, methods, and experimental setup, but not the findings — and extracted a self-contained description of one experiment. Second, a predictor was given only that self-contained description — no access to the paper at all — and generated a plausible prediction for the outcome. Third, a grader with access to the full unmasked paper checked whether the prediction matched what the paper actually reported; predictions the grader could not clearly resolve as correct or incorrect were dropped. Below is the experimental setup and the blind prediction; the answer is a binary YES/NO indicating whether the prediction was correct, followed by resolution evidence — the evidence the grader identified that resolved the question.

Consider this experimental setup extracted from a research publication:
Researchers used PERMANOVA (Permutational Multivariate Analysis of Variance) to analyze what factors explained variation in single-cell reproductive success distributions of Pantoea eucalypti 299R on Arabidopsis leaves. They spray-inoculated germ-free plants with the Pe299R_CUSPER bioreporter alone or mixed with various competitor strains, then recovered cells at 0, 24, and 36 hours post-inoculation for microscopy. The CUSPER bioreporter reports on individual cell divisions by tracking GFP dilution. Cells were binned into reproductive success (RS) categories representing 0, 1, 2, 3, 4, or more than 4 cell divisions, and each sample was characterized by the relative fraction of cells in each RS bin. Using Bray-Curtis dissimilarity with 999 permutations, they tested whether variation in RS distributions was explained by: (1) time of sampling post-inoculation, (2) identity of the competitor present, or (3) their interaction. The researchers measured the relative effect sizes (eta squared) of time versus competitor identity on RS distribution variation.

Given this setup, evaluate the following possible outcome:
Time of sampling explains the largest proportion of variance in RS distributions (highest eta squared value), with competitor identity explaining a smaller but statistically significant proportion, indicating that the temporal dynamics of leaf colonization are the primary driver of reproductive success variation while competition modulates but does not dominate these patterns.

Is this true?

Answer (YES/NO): NO